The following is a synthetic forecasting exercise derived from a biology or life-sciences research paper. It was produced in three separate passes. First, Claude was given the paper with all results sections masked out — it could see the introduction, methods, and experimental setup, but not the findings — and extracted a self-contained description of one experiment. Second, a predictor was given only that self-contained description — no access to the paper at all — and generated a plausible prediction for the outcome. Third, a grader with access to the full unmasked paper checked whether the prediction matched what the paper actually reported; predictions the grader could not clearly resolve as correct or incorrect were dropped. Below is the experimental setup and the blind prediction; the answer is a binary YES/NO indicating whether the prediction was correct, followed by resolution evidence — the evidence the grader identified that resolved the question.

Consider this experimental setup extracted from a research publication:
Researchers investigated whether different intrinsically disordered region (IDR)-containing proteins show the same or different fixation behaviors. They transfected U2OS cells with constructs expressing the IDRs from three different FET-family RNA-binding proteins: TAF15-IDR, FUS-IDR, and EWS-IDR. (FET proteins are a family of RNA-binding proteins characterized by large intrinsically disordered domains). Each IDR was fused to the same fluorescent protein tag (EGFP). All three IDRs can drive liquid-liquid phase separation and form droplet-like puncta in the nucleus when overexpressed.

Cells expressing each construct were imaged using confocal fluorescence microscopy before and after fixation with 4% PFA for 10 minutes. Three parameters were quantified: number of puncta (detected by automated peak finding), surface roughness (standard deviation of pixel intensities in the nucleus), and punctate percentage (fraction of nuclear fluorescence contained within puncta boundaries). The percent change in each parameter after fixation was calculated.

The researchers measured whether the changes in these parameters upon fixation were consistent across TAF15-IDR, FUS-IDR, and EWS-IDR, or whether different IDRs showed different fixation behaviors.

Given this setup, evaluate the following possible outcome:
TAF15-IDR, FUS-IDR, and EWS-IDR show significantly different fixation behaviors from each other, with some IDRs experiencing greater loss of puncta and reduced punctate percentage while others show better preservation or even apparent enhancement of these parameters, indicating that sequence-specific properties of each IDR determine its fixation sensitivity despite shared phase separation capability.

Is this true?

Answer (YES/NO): NO